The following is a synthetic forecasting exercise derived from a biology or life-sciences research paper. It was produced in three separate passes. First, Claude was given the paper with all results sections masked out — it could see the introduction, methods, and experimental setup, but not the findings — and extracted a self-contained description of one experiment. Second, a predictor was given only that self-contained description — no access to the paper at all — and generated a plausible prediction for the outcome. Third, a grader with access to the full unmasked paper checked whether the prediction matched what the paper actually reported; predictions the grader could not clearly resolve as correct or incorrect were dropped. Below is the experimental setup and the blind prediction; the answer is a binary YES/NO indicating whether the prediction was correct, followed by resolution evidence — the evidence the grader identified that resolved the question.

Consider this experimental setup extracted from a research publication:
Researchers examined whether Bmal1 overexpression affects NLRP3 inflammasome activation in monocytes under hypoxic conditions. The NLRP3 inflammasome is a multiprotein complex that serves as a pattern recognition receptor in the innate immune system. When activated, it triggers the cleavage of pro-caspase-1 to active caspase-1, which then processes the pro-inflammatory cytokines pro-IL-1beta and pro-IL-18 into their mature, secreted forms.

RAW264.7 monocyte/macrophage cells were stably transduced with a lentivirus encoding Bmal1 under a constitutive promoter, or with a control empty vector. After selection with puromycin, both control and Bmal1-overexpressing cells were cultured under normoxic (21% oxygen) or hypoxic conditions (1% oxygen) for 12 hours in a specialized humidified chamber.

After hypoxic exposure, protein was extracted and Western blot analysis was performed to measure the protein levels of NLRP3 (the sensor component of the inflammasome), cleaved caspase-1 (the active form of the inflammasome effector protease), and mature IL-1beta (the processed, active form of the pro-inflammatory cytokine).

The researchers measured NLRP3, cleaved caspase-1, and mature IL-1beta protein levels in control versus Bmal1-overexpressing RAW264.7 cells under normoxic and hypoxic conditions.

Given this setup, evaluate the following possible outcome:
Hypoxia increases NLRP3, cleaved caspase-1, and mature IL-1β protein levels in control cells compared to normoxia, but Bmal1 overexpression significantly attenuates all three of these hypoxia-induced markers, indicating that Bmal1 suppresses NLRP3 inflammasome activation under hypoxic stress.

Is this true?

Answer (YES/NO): NO